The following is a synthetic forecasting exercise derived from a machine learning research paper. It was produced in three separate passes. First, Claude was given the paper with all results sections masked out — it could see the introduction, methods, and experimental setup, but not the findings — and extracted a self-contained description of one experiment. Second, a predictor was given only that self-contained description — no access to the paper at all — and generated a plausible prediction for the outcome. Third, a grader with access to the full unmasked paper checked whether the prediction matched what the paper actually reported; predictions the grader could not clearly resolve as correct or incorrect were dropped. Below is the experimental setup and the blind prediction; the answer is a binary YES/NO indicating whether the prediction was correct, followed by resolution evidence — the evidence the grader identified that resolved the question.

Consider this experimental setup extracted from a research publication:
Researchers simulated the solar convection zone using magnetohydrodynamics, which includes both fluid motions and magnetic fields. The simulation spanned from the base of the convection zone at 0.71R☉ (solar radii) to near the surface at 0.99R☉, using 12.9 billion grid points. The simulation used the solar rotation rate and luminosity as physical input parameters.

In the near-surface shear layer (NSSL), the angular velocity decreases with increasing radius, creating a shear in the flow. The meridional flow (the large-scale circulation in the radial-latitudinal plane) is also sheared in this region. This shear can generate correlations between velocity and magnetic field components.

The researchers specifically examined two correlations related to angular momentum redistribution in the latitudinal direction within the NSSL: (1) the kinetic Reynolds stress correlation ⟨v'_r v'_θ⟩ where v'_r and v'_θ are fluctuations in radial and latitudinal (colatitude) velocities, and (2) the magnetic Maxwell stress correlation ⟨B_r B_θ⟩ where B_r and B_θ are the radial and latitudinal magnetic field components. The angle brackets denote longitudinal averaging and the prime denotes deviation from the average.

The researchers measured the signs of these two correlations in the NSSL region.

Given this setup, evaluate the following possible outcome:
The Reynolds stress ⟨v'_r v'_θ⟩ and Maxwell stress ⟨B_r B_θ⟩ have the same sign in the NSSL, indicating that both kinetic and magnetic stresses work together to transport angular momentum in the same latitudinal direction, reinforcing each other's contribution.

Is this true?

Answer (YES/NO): NO